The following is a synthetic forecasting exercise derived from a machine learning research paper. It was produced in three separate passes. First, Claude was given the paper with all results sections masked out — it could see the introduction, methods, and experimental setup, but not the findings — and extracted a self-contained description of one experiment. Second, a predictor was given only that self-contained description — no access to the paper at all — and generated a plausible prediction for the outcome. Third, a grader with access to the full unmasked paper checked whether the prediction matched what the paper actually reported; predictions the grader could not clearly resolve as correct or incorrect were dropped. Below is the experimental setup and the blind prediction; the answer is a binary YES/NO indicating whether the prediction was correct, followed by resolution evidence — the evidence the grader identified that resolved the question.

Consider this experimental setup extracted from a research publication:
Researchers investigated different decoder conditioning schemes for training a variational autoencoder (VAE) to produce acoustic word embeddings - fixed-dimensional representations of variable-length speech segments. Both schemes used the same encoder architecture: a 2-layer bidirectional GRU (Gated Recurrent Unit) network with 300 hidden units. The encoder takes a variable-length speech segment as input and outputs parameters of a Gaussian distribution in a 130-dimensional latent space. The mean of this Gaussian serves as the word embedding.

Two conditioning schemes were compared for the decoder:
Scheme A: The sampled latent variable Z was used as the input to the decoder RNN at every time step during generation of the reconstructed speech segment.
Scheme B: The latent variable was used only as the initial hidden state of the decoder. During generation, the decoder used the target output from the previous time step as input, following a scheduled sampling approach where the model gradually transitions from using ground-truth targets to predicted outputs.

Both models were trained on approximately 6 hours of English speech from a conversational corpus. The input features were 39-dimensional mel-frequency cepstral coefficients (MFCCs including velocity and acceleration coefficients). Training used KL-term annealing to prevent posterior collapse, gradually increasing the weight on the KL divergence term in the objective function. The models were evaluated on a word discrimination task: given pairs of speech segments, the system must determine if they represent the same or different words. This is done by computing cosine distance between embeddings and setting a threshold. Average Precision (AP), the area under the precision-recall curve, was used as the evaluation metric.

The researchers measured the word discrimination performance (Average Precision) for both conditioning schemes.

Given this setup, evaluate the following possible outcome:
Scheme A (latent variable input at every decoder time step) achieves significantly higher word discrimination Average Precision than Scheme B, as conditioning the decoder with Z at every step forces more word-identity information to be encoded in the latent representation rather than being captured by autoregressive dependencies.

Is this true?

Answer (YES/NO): YES